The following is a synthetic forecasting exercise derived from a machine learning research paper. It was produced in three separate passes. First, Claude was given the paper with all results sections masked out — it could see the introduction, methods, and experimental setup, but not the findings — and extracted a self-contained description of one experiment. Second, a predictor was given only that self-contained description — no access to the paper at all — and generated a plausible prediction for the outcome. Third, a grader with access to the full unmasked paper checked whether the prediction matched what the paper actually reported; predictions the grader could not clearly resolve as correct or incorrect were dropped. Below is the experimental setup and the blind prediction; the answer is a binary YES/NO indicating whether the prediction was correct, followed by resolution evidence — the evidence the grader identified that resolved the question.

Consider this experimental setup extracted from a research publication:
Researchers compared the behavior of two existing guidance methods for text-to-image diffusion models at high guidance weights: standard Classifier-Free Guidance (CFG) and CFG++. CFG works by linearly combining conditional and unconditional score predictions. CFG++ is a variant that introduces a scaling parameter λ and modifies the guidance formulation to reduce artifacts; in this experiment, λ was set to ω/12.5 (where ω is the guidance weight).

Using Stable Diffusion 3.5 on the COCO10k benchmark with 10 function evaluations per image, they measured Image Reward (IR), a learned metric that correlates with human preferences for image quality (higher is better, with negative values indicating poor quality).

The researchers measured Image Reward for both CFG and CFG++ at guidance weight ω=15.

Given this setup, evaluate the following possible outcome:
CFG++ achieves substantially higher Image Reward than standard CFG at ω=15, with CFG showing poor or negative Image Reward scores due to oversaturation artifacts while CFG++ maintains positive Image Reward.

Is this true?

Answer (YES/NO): NO